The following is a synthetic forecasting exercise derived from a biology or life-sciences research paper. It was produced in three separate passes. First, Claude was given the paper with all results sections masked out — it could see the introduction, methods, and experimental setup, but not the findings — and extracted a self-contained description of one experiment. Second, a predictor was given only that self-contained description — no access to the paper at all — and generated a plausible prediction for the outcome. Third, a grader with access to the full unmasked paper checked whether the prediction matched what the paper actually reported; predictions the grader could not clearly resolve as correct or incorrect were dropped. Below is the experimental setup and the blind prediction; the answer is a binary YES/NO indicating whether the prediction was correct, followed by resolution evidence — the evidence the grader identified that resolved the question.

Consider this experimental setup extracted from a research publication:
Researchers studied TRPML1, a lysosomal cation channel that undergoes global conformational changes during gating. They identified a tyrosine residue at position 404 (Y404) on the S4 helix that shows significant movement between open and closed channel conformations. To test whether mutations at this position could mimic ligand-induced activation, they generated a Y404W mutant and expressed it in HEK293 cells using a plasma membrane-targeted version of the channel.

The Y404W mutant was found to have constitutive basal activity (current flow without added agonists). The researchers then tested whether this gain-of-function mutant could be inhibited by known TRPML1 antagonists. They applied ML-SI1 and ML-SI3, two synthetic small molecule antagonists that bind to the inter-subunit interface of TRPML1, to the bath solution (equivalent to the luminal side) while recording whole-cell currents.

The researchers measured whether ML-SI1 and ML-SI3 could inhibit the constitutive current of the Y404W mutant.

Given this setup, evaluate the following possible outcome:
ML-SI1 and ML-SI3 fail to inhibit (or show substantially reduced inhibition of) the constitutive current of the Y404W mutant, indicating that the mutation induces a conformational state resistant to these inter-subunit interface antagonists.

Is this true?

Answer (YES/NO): NO